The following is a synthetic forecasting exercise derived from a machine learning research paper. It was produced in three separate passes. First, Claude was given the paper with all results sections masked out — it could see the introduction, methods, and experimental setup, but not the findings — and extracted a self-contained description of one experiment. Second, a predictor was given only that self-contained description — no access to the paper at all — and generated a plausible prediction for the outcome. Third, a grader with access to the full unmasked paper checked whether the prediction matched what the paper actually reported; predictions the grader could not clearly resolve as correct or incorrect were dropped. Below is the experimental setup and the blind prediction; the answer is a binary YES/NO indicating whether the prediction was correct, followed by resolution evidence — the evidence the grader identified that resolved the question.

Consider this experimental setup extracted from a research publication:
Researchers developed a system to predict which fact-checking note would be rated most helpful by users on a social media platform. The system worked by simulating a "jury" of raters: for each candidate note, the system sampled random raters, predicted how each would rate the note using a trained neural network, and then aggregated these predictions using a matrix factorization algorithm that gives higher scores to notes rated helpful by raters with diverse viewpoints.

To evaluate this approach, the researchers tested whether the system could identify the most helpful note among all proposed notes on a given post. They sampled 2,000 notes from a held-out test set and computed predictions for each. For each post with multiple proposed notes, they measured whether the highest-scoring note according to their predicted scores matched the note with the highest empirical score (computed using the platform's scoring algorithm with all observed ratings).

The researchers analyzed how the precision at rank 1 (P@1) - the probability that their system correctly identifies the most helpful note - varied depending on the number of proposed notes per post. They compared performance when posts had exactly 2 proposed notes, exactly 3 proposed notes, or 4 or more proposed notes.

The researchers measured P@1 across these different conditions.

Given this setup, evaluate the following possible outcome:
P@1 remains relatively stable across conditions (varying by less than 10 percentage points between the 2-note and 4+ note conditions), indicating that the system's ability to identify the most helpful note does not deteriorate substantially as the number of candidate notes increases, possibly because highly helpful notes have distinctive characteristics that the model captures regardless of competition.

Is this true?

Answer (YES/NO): NO